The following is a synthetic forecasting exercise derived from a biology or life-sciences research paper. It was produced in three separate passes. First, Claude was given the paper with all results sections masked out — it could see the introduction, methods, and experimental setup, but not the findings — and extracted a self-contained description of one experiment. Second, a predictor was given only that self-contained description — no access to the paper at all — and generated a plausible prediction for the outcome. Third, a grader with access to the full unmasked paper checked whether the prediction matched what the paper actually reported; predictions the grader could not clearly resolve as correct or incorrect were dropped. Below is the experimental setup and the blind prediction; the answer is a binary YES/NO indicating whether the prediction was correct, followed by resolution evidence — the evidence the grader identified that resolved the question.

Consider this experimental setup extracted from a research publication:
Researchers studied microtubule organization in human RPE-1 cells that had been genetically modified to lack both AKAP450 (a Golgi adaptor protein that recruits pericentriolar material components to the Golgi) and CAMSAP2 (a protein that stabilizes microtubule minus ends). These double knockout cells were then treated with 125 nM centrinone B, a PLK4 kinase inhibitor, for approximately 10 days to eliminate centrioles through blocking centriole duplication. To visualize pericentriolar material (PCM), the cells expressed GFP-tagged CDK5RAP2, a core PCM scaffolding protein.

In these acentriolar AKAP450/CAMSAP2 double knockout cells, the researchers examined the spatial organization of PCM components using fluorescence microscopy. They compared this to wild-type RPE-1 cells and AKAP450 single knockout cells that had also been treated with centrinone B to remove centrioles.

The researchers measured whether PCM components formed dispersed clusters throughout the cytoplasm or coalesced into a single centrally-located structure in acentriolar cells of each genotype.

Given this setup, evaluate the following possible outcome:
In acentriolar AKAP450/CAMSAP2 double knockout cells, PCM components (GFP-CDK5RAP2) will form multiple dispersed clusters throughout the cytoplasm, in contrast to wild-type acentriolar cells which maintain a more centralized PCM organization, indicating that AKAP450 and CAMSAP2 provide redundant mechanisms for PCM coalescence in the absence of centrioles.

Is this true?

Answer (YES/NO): NO